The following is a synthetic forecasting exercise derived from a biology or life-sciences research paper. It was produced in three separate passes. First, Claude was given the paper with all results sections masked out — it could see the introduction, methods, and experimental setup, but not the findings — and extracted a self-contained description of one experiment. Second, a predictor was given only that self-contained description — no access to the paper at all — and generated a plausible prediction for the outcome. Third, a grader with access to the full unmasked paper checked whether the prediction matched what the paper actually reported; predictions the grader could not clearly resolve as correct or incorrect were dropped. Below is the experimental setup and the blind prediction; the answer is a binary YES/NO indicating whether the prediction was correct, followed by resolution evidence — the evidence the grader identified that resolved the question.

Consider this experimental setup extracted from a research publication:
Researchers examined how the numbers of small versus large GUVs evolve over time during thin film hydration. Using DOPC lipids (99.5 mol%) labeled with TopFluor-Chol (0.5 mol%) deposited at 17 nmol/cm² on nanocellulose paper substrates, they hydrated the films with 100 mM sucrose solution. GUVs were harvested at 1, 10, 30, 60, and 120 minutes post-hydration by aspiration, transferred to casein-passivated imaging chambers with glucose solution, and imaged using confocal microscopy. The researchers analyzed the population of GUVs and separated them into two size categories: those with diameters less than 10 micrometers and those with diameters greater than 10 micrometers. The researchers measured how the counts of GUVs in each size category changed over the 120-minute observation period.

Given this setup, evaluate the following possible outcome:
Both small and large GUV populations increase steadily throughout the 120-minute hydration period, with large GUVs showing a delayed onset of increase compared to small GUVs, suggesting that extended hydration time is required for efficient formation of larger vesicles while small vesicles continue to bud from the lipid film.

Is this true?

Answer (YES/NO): NO